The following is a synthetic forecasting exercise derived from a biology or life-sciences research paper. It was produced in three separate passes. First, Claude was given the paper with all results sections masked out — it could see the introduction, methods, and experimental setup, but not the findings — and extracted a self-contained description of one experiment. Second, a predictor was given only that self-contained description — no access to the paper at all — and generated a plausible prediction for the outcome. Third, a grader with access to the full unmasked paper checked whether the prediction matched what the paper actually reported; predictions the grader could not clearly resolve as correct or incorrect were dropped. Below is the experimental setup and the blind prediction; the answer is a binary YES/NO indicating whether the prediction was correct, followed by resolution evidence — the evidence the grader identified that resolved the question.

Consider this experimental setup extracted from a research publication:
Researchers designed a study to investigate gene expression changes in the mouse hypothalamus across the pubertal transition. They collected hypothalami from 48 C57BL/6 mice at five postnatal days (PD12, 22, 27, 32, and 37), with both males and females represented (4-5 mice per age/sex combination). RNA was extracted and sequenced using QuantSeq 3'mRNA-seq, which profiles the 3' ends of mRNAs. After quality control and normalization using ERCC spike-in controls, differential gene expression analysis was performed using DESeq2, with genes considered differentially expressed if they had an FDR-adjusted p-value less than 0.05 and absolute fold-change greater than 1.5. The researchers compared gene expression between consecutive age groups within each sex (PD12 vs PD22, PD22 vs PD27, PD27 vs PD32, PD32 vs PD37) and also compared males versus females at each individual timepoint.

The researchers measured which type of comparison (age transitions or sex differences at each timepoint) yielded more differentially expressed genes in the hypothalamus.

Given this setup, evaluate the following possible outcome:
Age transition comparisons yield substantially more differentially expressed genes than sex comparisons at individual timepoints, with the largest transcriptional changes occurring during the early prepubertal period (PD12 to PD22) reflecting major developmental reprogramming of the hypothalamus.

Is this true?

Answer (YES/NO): YES